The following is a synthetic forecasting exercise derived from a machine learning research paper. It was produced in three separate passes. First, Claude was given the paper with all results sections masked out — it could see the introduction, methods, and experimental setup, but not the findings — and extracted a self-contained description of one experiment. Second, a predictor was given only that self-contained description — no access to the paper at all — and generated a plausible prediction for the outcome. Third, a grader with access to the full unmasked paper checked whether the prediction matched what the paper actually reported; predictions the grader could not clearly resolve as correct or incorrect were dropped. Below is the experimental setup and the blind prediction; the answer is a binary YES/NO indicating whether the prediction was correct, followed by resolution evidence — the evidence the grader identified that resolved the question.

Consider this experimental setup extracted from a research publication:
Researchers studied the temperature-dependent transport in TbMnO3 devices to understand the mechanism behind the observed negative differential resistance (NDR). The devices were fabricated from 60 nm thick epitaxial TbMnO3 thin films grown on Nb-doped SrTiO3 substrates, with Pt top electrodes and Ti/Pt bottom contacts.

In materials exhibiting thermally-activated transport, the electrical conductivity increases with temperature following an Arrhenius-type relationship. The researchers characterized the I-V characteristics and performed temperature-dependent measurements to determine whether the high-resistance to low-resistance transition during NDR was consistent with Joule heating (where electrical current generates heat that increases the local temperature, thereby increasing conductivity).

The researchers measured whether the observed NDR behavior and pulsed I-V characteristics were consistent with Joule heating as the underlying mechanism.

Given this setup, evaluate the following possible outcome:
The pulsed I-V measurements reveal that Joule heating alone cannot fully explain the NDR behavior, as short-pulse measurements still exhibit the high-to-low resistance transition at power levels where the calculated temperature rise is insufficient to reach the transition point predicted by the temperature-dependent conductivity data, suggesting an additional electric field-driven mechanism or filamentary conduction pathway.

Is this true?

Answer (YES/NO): NO